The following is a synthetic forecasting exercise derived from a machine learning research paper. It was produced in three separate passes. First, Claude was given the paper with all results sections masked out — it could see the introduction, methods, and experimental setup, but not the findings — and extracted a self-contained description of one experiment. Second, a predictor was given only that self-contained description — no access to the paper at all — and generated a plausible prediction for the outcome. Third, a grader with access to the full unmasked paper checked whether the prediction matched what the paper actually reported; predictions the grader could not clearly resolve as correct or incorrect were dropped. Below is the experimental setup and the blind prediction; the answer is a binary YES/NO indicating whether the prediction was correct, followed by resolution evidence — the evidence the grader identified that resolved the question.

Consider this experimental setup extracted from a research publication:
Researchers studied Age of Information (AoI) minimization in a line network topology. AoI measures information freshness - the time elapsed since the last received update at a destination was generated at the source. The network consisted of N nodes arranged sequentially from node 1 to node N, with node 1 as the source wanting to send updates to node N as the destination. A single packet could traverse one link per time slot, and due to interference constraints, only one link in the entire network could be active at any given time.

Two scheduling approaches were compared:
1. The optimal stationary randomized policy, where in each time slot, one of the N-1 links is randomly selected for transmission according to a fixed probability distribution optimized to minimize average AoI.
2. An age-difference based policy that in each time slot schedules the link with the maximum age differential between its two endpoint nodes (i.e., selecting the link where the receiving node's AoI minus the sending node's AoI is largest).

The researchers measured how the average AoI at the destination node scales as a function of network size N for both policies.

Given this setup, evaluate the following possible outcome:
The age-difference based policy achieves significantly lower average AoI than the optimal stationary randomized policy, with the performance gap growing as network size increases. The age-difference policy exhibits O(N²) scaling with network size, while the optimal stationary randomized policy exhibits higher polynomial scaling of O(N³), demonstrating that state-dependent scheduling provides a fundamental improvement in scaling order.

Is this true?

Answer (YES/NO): NO